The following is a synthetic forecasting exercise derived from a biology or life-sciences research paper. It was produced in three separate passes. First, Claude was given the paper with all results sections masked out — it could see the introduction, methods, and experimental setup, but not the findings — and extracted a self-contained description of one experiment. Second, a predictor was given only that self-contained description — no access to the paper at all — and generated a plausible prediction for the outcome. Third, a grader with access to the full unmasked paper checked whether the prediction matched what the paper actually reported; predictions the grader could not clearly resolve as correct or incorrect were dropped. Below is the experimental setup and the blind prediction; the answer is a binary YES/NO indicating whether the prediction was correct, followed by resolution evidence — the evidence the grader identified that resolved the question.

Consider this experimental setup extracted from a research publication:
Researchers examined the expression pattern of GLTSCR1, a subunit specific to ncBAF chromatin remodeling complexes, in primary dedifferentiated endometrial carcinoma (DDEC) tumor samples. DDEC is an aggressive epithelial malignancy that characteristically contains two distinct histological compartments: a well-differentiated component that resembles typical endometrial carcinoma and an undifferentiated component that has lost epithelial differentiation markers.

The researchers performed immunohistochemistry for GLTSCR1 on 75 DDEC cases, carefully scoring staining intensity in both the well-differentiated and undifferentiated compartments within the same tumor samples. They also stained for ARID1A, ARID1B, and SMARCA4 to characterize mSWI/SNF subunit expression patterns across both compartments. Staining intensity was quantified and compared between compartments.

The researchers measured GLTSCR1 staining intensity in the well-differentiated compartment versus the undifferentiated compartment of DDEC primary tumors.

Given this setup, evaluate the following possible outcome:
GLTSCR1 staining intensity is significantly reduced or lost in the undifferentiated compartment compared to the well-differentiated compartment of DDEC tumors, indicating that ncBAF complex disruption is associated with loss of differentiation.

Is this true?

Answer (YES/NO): NO